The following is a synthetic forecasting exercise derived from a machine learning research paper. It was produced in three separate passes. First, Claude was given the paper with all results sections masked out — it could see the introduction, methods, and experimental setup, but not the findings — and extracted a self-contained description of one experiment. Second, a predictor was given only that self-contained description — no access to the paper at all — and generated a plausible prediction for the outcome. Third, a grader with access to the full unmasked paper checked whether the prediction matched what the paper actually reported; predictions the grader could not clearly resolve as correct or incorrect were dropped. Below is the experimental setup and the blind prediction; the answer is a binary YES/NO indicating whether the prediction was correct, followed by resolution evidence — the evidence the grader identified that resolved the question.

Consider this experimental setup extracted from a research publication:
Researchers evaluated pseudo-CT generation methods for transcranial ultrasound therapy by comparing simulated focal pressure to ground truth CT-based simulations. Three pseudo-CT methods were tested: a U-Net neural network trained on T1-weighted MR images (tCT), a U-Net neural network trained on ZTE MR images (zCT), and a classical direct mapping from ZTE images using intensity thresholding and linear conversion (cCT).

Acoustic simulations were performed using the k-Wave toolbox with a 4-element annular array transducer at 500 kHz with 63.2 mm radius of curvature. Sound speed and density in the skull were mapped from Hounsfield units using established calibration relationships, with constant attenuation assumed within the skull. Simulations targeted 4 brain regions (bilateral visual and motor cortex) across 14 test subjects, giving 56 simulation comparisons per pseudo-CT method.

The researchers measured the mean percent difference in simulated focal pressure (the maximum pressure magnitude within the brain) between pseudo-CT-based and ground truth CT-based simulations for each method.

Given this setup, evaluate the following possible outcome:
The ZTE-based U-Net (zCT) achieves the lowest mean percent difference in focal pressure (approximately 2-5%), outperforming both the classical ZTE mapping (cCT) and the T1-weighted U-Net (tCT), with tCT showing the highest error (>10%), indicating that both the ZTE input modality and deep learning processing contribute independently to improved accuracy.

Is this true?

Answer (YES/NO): NO